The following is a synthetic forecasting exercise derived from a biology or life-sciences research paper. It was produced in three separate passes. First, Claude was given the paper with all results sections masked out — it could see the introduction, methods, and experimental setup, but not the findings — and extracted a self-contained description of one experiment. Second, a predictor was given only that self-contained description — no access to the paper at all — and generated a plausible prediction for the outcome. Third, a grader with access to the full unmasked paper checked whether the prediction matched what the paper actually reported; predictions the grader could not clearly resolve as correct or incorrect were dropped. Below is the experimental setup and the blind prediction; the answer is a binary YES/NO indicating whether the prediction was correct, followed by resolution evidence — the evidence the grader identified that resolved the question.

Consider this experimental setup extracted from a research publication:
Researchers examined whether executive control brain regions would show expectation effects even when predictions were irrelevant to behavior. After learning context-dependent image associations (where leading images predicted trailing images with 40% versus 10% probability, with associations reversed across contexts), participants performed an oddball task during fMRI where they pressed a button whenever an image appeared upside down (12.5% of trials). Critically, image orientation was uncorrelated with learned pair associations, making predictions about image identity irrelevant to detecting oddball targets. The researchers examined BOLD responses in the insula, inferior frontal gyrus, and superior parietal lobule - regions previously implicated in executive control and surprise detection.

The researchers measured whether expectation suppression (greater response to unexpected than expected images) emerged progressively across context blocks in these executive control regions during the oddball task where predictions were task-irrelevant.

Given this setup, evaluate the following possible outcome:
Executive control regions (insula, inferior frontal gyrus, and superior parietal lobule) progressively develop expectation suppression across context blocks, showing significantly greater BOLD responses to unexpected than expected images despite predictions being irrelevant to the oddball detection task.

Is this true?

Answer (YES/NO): NO